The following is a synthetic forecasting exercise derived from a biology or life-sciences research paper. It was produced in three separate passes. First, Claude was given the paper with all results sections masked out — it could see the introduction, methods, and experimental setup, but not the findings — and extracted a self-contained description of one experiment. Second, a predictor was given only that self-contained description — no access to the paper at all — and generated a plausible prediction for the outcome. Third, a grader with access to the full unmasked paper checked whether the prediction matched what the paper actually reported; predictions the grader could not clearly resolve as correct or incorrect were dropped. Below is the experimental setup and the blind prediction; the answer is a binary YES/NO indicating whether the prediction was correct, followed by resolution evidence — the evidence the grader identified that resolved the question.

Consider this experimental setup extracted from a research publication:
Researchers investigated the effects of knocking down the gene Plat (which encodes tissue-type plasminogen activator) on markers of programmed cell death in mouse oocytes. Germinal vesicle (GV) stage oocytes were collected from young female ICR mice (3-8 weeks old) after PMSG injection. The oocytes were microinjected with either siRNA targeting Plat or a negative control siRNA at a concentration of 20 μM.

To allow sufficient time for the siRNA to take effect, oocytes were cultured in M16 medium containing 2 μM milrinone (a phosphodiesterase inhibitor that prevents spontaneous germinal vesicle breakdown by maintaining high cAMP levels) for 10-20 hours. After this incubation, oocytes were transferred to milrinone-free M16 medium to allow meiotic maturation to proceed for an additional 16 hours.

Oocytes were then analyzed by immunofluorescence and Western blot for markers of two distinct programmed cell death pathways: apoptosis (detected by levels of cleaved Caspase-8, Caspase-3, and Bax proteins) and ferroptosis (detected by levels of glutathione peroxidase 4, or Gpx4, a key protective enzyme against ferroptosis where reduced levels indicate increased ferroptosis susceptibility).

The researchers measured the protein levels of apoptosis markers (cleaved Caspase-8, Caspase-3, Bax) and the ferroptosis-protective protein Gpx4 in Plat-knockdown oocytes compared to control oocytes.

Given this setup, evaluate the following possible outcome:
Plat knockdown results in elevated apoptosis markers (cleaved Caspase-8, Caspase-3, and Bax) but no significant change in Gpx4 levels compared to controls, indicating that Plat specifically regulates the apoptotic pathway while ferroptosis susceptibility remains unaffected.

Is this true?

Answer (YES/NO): NO